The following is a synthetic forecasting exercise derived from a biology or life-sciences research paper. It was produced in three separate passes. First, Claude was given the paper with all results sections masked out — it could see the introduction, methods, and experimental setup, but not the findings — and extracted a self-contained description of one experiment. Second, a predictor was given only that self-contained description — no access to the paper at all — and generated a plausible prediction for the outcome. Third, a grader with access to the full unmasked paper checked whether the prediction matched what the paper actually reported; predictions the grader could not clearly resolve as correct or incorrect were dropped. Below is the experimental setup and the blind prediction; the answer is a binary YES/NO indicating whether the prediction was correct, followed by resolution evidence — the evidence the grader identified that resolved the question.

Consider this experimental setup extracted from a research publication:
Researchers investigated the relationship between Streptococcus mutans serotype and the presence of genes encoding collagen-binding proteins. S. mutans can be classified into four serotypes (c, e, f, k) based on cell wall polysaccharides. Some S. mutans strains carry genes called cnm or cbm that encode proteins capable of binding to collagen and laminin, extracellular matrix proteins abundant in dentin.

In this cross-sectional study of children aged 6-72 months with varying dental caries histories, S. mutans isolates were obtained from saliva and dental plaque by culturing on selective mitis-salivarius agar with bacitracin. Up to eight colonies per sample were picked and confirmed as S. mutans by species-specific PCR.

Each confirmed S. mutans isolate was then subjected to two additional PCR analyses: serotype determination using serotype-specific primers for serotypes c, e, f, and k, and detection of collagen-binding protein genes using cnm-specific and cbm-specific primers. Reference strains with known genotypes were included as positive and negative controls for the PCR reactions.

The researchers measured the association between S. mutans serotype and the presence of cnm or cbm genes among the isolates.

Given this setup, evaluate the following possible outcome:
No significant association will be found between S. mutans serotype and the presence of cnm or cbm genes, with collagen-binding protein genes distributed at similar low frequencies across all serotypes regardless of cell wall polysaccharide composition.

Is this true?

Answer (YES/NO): NO